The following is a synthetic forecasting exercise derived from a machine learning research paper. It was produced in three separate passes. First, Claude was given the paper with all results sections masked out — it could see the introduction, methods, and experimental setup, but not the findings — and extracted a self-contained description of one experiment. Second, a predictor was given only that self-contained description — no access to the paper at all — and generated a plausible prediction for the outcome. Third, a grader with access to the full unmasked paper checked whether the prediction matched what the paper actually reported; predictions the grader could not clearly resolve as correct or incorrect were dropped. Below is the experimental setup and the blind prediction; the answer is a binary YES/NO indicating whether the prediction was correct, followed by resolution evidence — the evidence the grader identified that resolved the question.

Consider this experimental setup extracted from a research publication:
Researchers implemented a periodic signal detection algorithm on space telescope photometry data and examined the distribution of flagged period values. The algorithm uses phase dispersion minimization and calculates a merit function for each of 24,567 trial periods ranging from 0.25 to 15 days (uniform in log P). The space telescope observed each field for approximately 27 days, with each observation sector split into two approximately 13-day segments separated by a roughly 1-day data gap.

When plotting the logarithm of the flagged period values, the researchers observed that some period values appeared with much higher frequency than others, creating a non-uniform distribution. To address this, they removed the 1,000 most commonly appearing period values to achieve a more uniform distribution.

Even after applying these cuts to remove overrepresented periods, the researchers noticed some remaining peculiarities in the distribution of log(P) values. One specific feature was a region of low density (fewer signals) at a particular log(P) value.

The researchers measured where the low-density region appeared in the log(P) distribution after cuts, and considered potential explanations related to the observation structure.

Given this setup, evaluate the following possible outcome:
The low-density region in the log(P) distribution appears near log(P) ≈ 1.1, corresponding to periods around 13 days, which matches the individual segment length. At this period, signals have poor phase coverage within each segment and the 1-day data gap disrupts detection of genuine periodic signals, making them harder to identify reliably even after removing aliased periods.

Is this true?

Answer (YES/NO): NO